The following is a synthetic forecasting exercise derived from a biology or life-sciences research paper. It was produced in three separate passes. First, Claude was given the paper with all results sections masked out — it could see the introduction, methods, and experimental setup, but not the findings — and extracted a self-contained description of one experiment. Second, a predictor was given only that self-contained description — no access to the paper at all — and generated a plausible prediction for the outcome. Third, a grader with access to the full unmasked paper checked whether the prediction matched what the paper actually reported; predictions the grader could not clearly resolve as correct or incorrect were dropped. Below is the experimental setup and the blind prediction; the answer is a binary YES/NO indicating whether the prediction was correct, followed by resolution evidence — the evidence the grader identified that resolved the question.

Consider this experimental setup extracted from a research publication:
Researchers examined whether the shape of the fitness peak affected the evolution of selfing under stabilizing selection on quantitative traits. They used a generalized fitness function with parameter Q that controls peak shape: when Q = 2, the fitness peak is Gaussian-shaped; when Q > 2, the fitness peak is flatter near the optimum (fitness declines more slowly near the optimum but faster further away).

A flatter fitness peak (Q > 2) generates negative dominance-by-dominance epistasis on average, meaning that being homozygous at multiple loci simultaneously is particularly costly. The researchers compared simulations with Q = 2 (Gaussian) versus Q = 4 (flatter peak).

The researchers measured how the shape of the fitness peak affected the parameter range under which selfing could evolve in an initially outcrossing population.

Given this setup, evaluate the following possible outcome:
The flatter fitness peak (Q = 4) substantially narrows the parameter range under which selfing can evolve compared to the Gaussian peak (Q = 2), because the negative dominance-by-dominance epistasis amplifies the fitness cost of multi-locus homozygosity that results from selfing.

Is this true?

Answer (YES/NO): NO